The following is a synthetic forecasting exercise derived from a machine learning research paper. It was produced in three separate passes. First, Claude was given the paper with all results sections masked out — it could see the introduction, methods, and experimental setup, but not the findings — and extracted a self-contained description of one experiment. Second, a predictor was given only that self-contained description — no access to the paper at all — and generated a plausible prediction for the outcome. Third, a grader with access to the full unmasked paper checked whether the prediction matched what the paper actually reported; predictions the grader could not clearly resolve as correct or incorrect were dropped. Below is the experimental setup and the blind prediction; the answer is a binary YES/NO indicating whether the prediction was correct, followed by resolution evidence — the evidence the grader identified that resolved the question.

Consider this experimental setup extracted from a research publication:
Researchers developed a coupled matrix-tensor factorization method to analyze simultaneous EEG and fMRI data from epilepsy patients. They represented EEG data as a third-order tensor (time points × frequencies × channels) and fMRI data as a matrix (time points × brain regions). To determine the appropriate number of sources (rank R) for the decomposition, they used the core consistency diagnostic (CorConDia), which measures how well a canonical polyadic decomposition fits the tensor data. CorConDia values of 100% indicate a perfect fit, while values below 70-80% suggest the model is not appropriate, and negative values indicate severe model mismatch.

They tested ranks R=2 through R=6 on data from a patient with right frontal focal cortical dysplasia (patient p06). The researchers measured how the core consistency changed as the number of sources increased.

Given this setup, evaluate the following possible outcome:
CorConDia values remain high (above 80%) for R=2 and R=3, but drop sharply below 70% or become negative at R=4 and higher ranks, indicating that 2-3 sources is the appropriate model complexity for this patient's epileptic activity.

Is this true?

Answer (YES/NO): NO